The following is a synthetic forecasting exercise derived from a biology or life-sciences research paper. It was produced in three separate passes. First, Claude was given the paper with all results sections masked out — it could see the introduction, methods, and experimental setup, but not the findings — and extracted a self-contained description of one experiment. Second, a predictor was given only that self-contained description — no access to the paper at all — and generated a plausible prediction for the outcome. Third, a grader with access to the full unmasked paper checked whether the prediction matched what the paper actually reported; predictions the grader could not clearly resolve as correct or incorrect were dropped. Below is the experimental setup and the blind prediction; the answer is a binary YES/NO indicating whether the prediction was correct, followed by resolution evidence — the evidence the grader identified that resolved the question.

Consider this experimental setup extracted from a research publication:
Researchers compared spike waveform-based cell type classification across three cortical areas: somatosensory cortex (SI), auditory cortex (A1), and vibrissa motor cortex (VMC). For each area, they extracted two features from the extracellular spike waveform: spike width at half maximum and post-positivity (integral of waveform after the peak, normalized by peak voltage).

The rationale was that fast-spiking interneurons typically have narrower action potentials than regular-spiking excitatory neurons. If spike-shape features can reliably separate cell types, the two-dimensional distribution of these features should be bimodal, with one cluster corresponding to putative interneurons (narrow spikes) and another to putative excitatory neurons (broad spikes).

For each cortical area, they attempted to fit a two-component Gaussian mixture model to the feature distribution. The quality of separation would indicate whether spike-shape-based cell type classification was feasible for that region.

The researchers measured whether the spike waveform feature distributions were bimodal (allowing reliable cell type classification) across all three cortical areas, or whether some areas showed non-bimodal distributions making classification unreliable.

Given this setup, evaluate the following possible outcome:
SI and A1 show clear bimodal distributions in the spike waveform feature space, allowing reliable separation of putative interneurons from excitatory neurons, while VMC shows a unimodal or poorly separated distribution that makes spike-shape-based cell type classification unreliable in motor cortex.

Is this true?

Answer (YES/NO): YES